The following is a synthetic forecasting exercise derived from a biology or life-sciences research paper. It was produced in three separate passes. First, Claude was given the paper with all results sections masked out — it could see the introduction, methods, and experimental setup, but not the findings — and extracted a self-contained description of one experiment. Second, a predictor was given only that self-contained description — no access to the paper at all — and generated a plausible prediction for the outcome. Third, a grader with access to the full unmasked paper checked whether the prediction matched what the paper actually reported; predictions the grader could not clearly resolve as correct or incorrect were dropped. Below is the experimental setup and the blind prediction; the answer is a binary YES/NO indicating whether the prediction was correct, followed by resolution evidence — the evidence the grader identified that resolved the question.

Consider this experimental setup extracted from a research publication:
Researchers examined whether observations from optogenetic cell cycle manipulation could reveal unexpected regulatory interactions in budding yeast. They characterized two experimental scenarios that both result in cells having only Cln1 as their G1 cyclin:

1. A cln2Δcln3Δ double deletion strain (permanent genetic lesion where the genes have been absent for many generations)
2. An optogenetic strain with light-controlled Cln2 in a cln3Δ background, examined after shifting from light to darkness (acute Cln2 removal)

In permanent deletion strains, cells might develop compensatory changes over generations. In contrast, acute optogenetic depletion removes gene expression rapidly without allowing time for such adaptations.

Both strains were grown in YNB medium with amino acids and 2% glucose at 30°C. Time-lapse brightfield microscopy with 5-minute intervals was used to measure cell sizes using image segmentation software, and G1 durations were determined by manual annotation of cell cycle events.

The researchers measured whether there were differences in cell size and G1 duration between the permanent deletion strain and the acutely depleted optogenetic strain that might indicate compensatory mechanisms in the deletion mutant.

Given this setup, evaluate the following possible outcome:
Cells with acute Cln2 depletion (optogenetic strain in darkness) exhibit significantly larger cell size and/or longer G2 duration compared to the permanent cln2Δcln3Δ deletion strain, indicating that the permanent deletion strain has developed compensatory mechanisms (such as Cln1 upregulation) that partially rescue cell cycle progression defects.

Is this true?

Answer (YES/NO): NO